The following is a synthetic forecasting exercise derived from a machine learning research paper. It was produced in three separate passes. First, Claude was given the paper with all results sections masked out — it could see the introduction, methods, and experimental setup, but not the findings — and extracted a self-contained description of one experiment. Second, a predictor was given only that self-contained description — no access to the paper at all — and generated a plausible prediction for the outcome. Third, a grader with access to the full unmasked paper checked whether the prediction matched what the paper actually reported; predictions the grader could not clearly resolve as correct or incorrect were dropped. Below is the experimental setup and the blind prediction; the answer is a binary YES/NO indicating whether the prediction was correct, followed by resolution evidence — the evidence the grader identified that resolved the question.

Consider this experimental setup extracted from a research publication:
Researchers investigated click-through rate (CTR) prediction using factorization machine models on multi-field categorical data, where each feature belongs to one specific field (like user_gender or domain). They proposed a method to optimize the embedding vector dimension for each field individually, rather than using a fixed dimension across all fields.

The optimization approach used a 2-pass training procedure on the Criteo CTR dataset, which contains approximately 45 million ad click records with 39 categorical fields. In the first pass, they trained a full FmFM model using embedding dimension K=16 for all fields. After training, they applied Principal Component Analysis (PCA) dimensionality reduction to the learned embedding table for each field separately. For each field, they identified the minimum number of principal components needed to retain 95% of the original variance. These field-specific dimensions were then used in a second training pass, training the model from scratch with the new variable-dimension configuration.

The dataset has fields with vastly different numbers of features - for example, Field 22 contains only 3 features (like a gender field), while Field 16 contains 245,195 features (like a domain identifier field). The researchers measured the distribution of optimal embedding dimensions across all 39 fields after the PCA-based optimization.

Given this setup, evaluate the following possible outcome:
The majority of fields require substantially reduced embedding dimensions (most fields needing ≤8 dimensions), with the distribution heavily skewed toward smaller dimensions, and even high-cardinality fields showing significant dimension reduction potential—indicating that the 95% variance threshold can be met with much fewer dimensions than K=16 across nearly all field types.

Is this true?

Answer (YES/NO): YES